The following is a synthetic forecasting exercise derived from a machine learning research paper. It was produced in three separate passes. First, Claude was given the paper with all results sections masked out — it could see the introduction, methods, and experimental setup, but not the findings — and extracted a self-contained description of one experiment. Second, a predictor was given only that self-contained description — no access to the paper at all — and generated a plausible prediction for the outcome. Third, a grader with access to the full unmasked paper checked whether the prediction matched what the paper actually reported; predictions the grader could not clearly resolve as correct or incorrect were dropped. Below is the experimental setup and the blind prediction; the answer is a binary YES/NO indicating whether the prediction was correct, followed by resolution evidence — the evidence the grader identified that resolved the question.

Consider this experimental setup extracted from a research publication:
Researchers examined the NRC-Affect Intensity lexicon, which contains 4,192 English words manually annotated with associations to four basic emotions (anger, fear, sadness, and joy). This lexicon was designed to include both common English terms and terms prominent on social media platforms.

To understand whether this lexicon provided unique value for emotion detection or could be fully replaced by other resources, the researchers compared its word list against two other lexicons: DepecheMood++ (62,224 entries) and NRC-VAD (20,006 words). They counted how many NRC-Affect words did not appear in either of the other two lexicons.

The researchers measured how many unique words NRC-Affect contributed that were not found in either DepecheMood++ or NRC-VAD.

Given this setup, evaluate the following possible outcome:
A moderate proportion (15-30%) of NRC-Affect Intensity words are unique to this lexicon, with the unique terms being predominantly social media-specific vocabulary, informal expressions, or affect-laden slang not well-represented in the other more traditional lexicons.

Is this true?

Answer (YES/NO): NO